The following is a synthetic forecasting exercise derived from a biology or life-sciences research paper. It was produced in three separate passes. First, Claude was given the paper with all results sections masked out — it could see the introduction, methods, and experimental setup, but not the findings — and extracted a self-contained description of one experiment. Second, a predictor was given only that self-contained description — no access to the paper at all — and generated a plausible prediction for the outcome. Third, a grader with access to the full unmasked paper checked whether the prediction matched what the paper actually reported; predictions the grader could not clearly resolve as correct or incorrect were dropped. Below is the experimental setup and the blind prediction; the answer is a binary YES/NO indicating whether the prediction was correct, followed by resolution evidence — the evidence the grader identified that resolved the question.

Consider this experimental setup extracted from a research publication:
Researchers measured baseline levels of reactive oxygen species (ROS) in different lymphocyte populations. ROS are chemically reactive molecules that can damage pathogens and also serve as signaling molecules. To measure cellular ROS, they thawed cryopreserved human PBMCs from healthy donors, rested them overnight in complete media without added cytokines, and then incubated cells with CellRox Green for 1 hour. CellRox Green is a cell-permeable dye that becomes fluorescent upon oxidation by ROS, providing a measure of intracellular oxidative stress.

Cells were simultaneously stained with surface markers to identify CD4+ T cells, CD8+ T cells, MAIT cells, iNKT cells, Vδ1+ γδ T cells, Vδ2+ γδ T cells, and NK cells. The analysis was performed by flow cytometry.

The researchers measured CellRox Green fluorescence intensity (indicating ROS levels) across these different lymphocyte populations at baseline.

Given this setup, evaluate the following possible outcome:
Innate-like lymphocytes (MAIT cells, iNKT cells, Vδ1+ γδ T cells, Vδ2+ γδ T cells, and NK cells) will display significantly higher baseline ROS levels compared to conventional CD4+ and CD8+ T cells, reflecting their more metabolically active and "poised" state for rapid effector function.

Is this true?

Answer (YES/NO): NO